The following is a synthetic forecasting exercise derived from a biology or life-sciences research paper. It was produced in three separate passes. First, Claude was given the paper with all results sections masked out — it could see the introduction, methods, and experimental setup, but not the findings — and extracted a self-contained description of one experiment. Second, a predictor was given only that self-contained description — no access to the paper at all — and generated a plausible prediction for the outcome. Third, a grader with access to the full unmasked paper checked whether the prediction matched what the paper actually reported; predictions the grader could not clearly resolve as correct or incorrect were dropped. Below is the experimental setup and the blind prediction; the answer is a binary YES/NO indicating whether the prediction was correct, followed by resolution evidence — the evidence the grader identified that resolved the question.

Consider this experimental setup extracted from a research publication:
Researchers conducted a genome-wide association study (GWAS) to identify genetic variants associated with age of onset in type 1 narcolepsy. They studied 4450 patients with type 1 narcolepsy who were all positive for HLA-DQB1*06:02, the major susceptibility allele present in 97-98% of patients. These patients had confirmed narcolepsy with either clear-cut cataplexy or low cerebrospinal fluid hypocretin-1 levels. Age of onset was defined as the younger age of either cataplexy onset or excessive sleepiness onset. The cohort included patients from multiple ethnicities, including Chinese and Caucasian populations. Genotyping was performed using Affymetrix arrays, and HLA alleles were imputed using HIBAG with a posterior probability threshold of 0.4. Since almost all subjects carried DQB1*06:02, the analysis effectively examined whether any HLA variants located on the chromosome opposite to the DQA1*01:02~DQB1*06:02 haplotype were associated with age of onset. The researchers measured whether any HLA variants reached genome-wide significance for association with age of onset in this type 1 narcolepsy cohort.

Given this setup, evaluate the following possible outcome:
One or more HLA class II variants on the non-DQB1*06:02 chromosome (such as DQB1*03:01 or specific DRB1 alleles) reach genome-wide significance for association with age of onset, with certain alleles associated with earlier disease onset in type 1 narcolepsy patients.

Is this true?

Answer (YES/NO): YES